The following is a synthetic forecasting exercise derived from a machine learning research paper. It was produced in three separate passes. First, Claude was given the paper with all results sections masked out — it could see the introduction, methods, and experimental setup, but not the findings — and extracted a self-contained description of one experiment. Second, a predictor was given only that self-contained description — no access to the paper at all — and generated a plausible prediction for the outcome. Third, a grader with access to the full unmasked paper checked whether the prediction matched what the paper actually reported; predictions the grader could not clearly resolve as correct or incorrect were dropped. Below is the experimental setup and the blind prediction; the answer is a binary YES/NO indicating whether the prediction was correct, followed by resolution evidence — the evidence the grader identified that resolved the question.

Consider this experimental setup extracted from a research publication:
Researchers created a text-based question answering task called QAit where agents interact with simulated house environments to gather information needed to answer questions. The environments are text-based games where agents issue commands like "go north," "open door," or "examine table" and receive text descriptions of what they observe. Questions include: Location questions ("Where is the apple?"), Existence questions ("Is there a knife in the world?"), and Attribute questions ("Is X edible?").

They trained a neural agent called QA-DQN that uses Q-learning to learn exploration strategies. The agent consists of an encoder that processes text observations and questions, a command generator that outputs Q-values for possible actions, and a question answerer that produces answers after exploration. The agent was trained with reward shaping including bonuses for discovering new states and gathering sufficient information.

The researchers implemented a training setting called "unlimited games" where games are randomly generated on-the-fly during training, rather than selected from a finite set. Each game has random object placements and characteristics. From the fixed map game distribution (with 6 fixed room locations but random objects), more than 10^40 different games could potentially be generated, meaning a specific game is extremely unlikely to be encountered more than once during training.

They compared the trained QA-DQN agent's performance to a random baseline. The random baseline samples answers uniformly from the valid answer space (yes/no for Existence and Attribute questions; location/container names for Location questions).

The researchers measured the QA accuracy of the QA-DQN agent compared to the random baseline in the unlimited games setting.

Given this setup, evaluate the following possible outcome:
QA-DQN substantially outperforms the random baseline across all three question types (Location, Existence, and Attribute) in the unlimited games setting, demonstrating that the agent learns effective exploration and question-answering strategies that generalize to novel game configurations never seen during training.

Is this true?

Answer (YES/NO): NO